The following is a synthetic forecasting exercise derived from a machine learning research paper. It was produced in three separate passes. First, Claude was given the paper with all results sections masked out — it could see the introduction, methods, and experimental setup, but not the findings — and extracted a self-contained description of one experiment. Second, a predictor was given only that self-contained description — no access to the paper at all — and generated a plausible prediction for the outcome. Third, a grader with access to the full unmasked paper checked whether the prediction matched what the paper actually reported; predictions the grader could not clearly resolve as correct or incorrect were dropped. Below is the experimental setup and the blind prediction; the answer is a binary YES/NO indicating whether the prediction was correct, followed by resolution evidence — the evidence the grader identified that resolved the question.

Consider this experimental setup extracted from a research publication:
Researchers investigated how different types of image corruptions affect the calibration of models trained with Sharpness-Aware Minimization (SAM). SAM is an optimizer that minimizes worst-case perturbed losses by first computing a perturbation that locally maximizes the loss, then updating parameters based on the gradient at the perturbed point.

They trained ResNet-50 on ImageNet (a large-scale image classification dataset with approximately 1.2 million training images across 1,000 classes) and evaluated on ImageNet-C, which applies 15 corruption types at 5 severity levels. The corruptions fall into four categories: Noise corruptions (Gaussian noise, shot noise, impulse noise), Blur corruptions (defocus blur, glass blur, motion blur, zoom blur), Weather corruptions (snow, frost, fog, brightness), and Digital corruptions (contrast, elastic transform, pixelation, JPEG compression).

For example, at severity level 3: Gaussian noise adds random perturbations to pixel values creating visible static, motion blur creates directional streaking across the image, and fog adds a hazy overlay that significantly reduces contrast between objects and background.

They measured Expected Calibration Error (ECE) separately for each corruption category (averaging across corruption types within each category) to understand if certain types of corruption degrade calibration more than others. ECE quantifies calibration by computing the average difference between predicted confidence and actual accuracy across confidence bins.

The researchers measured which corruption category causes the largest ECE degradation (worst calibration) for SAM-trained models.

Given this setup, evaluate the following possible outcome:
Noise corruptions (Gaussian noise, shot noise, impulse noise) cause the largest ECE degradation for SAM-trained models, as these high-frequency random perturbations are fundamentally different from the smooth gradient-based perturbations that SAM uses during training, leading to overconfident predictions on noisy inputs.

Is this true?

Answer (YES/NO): YES